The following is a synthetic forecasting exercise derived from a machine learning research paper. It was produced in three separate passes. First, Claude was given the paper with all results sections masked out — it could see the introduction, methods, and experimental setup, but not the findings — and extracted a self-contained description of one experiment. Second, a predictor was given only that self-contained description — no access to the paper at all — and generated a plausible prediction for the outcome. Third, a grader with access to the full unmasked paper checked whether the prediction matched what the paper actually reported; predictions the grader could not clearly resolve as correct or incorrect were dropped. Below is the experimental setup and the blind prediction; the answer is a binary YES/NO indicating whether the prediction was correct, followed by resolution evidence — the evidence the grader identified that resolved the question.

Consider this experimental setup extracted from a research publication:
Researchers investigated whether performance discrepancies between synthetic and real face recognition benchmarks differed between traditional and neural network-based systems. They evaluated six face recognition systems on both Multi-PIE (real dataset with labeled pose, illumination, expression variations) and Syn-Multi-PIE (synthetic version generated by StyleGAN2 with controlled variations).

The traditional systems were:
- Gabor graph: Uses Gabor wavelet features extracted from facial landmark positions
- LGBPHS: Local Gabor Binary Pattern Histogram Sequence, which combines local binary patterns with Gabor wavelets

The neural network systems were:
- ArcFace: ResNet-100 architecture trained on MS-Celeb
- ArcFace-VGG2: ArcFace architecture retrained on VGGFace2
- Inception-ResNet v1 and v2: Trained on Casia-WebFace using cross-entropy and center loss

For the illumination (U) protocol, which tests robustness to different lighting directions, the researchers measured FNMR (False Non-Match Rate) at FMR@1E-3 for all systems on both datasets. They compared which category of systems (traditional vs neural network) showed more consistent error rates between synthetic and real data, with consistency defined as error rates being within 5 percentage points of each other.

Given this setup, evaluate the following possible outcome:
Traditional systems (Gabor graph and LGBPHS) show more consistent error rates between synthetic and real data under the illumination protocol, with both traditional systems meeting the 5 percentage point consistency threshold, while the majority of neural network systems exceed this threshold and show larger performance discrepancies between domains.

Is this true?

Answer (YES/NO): NO